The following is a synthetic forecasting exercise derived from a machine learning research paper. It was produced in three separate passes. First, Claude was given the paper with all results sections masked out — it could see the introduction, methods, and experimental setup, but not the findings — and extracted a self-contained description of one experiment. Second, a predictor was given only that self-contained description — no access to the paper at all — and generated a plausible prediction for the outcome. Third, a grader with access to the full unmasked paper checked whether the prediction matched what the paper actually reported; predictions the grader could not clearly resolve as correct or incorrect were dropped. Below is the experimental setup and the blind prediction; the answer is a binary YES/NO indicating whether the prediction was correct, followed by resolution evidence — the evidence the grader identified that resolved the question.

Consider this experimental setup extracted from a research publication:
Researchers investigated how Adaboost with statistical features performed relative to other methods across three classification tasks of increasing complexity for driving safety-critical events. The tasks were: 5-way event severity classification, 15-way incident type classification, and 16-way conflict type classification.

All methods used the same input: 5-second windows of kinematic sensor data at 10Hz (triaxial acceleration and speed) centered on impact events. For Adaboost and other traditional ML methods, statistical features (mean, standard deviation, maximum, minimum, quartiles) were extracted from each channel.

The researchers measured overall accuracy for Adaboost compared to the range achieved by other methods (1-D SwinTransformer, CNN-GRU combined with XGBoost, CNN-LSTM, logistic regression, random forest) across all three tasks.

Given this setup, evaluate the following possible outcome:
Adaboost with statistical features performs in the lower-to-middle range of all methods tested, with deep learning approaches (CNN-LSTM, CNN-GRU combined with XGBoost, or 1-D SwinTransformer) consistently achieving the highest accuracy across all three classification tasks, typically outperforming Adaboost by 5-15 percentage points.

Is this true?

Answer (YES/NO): NO